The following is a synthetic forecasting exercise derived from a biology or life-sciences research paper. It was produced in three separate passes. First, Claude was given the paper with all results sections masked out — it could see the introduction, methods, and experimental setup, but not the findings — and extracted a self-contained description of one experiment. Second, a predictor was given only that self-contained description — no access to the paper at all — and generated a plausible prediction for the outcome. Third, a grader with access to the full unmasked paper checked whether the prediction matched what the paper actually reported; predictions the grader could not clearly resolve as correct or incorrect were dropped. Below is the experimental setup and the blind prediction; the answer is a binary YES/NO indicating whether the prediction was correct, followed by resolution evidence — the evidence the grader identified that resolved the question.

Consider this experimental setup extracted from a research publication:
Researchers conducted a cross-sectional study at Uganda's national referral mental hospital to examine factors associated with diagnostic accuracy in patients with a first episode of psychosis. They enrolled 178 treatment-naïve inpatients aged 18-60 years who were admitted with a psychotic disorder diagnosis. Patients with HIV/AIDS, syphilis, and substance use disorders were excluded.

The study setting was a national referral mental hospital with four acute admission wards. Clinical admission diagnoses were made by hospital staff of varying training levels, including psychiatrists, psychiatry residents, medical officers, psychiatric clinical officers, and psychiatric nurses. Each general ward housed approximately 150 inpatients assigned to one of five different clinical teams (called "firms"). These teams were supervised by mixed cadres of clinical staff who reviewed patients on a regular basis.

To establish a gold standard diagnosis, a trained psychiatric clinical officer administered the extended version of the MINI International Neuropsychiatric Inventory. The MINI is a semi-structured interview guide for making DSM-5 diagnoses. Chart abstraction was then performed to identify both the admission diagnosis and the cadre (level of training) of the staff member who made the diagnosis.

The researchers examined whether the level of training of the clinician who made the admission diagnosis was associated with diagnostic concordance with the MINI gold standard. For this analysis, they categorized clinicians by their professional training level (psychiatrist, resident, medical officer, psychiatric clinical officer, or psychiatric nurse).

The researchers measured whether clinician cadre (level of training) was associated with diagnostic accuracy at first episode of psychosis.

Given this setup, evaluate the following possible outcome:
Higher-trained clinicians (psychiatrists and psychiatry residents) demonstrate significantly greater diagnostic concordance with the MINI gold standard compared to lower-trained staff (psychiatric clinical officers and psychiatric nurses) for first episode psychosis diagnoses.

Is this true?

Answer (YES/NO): NO